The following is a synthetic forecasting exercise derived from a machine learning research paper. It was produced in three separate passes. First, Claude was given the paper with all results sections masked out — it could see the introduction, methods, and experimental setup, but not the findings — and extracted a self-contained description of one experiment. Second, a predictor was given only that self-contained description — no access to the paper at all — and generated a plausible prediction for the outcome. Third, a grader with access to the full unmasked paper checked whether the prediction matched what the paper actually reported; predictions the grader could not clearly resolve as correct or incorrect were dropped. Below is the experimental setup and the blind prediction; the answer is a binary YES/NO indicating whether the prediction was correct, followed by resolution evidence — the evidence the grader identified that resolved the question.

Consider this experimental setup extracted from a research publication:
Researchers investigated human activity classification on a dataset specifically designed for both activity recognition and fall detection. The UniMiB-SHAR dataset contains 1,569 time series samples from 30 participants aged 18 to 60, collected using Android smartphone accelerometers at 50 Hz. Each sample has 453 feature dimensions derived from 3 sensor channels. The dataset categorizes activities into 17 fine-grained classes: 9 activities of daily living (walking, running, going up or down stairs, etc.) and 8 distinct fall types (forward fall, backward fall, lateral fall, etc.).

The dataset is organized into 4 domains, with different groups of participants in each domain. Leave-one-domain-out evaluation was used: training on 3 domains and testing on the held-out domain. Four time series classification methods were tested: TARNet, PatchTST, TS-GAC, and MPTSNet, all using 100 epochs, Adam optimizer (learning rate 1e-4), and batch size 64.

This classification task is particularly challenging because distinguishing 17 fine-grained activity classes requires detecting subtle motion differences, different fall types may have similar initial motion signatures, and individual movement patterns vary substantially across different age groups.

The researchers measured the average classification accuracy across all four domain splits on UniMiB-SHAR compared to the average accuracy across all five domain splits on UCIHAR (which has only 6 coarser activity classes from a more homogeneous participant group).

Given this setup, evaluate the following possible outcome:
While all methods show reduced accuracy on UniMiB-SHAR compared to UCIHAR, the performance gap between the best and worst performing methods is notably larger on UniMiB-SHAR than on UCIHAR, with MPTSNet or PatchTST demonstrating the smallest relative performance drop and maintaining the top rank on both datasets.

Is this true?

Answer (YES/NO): YES